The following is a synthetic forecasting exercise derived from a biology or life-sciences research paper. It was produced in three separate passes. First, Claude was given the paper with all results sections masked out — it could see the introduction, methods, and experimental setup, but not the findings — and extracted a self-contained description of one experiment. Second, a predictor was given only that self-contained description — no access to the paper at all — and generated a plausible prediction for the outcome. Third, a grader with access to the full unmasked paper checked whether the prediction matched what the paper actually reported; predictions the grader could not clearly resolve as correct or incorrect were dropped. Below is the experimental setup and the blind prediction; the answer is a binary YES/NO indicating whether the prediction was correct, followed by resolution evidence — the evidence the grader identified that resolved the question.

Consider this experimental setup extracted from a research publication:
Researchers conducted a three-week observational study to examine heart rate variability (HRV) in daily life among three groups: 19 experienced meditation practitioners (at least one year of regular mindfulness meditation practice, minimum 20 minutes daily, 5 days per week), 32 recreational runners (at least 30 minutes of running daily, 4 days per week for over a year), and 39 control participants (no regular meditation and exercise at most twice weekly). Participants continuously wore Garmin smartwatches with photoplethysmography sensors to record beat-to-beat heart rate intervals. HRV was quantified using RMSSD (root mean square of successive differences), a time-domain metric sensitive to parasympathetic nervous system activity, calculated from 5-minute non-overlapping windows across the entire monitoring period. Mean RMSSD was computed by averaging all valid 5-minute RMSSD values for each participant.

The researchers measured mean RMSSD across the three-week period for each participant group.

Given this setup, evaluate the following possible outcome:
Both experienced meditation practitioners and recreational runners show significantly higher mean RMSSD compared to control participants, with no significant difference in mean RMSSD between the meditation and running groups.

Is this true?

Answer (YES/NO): NO